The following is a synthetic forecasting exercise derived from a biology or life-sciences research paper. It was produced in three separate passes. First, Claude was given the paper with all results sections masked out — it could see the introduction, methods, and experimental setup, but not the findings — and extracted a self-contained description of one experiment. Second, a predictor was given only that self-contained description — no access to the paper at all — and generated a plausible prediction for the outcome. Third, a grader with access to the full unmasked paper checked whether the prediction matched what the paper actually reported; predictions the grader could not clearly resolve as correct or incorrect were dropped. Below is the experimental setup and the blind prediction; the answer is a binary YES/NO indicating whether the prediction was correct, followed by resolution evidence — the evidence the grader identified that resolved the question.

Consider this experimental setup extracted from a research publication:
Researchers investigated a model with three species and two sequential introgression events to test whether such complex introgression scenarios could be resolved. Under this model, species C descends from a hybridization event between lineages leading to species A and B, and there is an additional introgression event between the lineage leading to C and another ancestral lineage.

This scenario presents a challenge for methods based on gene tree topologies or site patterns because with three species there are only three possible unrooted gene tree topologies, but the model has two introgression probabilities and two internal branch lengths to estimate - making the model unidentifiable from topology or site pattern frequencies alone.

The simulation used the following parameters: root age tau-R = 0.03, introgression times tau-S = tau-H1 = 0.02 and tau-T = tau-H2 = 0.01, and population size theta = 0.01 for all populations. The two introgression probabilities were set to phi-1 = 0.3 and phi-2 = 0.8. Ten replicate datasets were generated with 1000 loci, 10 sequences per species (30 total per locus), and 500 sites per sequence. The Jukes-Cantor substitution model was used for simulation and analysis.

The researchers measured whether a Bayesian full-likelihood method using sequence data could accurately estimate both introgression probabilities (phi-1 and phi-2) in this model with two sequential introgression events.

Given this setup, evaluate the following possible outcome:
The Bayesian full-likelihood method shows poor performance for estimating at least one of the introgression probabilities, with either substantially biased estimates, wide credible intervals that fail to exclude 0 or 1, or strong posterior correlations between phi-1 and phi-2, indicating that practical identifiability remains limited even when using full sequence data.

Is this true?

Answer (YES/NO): NO